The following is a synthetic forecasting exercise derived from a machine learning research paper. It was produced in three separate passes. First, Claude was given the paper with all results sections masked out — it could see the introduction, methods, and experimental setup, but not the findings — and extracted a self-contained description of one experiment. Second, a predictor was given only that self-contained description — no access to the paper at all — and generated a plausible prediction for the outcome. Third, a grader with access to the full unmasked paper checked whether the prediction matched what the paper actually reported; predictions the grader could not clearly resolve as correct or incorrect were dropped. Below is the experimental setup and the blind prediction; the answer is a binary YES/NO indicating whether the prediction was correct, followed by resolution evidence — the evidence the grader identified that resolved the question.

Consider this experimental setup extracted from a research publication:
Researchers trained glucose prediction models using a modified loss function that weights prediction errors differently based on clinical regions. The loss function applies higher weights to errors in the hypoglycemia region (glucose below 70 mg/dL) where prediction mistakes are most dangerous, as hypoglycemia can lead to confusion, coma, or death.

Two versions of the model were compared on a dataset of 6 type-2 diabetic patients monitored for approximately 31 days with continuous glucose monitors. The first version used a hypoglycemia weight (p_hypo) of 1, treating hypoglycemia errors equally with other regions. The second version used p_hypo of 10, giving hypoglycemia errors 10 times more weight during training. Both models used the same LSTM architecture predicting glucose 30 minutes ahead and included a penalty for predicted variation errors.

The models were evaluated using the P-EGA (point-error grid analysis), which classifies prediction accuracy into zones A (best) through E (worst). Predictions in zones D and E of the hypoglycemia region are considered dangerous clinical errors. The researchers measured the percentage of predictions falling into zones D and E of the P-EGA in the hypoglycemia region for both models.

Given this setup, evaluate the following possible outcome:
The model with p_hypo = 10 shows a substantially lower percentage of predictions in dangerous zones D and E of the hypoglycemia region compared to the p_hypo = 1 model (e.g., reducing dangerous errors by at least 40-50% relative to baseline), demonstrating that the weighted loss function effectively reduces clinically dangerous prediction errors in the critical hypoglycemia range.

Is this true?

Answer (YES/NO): NO